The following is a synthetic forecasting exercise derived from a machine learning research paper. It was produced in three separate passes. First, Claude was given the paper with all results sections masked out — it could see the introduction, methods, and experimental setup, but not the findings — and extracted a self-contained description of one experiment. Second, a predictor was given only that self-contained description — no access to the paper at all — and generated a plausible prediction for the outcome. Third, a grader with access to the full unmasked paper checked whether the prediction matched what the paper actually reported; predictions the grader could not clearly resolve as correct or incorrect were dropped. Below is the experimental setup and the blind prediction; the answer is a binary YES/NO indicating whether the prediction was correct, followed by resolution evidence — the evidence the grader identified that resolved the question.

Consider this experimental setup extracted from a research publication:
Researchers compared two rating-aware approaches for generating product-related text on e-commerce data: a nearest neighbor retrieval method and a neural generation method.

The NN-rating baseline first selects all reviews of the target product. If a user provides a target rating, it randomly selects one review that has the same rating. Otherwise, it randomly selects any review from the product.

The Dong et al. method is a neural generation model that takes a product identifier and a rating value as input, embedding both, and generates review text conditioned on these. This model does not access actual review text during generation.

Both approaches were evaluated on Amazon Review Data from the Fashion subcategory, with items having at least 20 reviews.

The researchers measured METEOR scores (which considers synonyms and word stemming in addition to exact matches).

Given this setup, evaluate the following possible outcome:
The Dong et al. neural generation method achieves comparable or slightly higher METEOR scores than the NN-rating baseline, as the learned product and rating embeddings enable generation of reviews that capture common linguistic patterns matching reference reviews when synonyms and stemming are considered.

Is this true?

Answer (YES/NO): NO